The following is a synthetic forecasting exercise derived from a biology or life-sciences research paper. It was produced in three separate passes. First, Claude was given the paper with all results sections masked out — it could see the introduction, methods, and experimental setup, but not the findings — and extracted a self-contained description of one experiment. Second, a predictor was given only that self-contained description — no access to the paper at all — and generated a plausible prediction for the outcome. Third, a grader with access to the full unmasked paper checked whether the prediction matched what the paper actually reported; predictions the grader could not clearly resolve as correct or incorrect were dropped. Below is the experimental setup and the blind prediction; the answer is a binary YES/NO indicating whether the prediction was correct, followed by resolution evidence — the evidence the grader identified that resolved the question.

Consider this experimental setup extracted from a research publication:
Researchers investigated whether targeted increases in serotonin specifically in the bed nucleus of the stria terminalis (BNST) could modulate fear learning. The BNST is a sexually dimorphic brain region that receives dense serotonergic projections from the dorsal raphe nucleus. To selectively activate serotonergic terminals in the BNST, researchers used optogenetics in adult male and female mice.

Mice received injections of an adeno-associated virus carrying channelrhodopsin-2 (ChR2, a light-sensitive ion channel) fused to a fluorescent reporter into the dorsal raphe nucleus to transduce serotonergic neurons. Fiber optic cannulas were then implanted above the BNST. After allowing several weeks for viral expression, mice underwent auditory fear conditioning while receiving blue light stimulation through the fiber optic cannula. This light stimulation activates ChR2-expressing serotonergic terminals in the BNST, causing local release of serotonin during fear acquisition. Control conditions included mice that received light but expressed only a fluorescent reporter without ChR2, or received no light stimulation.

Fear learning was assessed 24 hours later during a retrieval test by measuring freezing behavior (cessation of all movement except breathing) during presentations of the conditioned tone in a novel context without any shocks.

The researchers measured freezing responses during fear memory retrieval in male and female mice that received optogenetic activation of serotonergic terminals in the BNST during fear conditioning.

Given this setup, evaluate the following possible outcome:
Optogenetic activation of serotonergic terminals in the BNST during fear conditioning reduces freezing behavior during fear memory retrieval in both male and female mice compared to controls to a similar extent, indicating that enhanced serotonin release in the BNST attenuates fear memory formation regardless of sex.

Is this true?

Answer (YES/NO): NO